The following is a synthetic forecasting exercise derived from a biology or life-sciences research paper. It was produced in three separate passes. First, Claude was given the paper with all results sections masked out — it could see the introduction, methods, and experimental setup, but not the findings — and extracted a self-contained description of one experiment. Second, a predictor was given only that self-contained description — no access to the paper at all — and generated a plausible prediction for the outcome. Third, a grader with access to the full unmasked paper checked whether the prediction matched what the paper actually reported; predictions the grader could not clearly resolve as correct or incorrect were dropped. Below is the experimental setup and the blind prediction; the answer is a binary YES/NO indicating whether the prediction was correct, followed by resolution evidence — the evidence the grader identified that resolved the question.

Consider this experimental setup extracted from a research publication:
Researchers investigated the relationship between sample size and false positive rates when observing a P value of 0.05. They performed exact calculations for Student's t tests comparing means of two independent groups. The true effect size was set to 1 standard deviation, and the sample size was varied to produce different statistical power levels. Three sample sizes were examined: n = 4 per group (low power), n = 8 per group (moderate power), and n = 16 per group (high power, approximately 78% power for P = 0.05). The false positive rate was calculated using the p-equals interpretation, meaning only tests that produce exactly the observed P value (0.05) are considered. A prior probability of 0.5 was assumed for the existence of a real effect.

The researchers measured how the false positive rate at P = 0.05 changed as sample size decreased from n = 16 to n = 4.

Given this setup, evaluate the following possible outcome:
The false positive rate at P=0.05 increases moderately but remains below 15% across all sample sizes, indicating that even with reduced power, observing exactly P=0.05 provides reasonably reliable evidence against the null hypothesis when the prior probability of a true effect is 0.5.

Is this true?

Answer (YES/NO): NO